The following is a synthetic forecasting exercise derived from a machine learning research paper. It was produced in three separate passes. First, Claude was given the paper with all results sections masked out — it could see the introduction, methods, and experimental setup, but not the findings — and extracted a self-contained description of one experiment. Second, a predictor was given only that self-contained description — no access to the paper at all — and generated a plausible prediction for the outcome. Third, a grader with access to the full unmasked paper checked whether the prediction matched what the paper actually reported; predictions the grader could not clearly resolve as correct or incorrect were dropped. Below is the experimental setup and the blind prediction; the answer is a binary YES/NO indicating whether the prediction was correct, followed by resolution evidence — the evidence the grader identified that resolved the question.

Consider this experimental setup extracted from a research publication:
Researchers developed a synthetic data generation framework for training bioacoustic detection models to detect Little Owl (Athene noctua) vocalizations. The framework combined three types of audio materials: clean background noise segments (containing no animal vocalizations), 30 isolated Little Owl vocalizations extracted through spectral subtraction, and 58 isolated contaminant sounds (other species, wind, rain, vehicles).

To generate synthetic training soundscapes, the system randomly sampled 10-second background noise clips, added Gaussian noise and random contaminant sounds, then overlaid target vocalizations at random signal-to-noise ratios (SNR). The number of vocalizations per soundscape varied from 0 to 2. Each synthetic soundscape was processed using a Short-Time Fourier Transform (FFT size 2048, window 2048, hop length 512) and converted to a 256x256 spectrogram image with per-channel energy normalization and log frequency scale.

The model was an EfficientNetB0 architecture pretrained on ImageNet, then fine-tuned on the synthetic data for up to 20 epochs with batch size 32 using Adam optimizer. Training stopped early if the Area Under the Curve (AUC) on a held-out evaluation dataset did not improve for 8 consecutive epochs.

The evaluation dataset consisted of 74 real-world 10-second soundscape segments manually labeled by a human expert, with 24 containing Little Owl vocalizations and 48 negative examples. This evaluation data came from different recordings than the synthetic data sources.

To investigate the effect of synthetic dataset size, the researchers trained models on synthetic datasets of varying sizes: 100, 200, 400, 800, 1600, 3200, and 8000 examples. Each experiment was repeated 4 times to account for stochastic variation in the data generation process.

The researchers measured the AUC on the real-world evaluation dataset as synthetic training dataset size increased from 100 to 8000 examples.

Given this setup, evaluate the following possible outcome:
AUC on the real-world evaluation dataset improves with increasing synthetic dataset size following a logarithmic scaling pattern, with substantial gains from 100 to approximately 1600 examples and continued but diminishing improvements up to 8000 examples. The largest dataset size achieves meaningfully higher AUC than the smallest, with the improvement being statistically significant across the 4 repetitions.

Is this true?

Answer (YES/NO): NO